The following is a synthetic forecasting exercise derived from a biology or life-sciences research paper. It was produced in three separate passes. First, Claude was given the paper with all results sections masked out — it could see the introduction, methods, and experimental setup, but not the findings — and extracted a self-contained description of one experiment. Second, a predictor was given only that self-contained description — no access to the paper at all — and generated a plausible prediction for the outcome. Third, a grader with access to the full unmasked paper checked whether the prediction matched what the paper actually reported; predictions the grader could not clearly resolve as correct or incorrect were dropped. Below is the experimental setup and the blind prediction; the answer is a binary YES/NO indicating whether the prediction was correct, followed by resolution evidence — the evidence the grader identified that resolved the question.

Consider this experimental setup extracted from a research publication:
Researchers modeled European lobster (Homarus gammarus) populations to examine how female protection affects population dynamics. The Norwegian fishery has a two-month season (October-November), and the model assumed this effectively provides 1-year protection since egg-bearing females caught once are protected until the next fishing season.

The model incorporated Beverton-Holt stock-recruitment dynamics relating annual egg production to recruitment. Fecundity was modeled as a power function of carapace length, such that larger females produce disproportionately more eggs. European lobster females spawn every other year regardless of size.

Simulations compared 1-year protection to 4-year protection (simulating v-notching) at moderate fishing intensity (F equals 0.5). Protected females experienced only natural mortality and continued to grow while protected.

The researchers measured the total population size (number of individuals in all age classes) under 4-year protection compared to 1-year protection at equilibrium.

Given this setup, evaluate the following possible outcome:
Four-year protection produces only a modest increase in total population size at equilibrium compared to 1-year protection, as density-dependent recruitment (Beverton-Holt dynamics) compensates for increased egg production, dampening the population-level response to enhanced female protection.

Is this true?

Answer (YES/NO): NO